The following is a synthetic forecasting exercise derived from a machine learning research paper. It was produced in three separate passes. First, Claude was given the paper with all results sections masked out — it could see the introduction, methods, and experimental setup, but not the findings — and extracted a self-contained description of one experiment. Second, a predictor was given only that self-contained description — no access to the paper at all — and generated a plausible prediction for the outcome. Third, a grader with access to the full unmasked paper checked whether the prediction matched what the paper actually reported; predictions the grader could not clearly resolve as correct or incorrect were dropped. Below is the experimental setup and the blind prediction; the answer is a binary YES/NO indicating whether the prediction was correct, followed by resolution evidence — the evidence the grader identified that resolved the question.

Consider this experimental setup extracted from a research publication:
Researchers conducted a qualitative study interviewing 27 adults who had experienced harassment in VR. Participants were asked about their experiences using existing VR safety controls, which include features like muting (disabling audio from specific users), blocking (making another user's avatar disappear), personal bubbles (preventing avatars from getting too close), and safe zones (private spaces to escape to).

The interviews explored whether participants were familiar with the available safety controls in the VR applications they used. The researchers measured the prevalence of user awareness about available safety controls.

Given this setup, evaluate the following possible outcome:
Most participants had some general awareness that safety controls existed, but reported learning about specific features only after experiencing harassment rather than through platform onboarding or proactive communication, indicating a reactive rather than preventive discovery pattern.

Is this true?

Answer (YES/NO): NO